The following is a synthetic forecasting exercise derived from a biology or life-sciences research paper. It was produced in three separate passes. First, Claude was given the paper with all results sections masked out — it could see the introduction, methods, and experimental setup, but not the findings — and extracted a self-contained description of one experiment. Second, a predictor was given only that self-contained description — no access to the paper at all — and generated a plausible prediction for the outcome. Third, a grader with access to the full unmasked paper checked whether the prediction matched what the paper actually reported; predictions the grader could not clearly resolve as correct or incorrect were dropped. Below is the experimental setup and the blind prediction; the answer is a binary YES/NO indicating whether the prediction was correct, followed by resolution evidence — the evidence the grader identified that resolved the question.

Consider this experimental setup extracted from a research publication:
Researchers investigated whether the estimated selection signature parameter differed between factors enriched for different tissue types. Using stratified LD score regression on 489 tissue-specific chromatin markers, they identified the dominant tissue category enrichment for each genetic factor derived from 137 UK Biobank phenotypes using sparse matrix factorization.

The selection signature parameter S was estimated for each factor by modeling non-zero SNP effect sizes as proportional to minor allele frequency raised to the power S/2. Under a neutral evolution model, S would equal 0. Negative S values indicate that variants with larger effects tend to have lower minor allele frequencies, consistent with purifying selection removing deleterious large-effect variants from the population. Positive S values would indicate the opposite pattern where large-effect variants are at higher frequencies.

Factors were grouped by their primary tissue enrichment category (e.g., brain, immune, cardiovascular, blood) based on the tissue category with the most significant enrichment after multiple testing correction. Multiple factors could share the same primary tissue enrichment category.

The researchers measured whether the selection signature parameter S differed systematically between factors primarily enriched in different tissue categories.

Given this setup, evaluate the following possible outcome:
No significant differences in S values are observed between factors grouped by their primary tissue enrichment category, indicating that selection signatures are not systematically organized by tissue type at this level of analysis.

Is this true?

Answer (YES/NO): NO